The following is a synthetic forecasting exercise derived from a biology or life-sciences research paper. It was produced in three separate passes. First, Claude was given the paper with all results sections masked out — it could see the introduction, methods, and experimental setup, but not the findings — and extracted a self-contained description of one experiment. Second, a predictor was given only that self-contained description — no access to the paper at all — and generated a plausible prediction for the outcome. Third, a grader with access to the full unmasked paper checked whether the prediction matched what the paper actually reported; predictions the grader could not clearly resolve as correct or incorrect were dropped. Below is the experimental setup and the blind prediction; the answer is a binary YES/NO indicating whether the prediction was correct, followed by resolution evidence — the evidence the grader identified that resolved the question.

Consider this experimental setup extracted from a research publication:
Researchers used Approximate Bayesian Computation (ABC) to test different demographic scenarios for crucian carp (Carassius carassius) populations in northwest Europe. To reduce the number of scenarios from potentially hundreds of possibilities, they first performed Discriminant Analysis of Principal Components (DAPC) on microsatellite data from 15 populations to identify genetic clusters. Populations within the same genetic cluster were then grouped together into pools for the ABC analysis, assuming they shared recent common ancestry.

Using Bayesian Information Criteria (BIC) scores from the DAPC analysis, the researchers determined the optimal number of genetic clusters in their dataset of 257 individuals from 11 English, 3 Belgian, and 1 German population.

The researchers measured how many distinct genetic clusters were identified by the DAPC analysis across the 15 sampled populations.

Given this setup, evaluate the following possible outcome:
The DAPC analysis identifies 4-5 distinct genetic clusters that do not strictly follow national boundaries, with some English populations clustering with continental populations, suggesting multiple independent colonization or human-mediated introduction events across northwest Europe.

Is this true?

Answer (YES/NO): NO